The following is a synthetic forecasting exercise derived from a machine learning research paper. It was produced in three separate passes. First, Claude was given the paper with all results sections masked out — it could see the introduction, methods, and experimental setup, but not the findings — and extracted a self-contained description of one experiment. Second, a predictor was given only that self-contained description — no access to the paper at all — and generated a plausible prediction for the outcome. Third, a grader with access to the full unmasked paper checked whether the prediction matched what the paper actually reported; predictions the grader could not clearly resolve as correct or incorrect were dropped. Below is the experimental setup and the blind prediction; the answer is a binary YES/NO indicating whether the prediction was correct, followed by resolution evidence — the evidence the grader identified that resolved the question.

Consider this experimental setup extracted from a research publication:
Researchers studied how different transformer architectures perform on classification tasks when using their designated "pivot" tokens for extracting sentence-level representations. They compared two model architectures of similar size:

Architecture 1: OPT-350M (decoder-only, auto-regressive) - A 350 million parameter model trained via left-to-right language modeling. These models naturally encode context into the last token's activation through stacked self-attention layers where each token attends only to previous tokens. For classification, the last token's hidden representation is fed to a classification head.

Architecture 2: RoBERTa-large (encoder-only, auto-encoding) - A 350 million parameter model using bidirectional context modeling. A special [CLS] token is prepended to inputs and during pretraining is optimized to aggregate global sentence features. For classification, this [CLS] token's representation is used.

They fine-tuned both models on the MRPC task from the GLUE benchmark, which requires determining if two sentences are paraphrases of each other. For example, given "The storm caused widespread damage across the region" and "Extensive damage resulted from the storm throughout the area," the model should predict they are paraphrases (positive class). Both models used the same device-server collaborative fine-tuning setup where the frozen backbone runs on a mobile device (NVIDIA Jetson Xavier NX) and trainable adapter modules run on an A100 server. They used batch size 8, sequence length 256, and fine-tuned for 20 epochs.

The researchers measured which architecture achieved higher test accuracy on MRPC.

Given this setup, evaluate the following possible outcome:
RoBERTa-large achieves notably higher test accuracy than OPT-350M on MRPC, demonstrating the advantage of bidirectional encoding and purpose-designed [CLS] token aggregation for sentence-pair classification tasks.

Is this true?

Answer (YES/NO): YES